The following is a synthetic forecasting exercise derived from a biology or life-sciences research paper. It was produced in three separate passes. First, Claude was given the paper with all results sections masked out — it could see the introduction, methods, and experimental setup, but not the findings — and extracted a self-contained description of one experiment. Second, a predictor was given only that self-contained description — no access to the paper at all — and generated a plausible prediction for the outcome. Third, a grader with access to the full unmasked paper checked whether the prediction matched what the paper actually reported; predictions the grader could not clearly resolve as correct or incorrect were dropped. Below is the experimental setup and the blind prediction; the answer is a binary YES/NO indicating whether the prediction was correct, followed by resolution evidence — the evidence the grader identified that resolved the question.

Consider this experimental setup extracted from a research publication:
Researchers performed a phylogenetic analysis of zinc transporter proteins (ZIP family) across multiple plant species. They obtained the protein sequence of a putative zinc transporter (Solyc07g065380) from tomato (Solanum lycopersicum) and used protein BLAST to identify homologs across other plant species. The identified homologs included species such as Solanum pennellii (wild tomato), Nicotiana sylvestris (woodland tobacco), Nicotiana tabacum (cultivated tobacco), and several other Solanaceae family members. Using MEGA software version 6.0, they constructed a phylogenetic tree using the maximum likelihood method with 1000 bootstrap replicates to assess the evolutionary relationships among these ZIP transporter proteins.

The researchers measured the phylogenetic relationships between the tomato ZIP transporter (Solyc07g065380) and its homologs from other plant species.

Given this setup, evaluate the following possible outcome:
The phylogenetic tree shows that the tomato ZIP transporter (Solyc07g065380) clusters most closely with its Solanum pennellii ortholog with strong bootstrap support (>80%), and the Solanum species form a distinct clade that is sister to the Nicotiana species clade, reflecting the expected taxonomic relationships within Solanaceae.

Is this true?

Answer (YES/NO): NO